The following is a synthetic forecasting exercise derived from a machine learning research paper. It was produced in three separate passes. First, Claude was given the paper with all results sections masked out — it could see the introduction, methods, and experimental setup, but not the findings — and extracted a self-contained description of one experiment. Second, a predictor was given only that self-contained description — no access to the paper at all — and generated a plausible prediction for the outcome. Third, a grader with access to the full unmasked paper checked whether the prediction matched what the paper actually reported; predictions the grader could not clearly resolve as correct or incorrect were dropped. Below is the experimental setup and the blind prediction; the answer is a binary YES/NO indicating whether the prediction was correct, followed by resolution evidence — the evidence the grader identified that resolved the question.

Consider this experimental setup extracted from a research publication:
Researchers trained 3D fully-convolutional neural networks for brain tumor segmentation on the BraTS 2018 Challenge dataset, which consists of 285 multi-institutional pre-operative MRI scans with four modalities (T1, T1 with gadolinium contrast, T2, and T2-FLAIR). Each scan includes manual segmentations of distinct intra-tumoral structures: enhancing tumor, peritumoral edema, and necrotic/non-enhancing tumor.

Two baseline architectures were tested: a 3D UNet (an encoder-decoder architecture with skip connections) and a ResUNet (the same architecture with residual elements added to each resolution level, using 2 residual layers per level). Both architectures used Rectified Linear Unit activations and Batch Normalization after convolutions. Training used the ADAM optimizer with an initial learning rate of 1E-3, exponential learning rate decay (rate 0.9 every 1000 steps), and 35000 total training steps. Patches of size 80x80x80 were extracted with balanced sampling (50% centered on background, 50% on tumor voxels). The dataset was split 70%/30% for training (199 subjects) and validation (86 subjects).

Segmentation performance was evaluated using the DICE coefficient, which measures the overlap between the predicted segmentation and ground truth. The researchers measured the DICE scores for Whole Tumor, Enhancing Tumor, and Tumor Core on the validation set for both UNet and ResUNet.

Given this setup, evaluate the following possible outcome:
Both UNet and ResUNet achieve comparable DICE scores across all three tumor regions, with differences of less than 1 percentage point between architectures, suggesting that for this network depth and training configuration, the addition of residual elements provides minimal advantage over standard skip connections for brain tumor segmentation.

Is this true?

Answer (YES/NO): NO